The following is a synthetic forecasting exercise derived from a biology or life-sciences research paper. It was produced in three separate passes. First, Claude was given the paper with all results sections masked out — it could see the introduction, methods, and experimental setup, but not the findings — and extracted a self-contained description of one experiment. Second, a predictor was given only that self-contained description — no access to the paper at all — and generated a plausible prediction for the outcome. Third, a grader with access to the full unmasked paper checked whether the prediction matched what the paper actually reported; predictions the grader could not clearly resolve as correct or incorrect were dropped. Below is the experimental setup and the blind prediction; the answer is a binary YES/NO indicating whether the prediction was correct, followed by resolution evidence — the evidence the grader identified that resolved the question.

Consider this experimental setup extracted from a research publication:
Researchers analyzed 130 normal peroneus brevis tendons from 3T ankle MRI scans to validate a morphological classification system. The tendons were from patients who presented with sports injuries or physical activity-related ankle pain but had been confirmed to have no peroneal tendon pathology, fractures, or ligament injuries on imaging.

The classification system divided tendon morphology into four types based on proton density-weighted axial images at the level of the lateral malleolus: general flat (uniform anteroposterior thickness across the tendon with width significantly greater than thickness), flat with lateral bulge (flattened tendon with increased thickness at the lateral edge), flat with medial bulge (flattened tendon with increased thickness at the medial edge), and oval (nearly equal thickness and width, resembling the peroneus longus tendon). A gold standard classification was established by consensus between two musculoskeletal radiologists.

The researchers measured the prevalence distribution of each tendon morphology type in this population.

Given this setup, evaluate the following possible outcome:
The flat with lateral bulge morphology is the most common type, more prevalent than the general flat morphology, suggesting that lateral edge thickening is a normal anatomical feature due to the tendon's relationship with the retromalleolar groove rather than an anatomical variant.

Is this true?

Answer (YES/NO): NO